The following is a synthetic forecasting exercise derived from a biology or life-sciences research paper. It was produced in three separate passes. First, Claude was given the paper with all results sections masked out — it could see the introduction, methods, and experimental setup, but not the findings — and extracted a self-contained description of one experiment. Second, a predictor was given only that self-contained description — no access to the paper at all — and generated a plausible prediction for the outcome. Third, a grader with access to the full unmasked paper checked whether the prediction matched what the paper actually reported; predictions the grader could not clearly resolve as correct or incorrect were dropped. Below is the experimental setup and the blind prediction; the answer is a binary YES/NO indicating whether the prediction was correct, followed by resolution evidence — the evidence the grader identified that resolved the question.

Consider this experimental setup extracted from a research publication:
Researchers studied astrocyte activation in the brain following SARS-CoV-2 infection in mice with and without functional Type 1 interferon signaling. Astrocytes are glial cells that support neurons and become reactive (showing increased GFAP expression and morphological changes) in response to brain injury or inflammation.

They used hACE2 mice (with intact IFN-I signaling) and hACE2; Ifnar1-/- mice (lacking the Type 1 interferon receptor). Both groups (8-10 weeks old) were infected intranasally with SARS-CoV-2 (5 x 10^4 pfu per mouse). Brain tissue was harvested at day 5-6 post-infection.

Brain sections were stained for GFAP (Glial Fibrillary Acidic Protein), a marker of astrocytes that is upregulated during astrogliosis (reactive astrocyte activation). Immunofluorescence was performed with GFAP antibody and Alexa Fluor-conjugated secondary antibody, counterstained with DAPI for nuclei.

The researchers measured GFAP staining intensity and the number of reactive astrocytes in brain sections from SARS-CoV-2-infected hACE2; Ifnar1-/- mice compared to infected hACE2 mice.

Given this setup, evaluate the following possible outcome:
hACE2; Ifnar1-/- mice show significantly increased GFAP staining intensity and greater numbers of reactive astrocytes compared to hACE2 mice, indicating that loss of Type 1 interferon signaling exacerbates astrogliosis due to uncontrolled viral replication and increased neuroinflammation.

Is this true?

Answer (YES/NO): YES